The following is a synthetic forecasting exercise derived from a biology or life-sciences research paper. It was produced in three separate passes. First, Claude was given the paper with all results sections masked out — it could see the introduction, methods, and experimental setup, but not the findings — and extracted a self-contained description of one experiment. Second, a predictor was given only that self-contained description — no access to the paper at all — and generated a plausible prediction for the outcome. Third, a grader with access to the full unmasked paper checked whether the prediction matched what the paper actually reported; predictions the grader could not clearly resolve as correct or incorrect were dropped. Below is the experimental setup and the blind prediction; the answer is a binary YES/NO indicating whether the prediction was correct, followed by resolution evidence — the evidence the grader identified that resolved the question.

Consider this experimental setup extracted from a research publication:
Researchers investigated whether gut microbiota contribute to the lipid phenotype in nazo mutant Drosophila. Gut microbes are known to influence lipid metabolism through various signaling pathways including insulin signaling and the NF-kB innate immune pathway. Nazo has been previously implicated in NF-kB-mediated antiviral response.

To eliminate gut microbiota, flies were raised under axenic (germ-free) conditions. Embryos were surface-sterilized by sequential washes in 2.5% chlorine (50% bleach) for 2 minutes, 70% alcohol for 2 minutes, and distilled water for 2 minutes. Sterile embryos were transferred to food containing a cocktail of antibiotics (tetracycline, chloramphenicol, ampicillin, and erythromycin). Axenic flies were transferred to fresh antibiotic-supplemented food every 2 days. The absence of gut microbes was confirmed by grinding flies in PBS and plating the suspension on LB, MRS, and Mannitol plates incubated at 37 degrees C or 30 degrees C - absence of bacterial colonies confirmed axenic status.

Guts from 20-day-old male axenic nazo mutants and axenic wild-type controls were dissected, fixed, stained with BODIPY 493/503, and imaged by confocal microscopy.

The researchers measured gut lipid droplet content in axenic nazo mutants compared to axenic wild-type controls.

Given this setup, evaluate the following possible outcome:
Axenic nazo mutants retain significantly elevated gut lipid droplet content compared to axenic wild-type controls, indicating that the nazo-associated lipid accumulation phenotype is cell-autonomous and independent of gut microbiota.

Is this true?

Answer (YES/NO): NO